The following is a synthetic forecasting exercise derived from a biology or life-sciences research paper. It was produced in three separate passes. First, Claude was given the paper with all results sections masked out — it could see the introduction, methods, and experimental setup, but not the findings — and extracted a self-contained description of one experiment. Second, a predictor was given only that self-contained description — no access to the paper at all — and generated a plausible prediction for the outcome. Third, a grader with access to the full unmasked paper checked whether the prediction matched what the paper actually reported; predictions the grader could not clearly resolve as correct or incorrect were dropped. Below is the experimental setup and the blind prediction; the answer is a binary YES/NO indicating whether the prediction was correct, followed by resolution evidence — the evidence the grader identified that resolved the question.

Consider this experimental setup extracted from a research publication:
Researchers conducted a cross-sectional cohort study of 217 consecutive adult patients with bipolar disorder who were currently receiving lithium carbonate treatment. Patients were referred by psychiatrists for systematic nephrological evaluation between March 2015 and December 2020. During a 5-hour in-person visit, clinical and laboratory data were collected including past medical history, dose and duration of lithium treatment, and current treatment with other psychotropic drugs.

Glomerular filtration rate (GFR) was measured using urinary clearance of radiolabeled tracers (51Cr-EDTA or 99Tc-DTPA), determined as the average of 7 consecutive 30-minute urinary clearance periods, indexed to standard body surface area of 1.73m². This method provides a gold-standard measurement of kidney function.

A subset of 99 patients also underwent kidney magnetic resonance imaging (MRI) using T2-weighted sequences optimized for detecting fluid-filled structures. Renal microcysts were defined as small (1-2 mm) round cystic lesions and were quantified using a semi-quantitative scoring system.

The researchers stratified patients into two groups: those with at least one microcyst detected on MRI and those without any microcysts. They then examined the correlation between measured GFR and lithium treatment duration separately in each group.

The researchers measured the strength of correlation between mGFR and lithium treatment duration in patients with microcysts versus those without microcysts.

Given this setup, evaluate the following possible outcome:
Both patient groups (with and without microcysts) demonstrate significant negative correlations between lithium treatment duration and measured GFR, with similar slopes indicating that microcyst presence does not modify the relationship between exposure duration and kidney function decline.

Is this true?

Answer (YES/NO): NO